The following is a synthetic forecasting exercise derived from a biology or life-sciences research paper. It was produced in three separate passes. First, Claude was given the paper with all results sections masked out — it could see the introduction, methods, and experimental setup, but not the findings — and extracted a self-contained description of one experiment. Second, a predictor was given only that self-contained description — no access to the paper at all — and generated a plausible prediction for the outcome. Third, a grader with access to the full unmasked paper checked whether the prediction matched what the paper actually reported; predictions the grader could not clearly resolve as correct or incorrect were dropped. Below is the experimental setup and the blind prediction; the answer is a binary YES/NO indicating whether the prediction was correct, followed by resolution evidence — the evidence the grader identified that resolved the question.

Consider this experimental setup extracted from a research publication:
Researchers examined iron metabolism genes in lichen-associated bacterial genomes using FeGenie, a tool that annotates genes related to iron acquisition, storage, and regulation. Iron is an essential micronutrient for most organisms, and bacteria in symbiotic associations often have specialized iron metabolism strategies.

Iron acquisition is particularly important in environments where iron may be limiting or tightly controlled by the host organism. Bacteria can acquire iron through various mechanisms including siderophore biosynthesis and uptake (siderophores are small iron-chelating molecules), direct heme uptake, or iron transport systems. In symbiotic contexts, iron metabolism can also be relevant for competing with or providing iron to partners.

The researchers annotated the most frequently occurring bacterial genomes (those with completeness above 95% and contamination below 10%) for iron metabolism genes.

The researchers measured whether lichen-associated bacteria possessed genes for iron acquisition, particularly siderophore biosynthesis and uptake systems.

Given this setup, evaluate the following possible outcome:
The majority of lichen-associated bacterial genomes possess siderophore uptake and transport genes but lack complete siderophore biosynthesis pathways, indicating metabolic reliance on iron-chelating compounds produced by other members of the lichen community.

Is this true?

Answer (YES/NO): NO